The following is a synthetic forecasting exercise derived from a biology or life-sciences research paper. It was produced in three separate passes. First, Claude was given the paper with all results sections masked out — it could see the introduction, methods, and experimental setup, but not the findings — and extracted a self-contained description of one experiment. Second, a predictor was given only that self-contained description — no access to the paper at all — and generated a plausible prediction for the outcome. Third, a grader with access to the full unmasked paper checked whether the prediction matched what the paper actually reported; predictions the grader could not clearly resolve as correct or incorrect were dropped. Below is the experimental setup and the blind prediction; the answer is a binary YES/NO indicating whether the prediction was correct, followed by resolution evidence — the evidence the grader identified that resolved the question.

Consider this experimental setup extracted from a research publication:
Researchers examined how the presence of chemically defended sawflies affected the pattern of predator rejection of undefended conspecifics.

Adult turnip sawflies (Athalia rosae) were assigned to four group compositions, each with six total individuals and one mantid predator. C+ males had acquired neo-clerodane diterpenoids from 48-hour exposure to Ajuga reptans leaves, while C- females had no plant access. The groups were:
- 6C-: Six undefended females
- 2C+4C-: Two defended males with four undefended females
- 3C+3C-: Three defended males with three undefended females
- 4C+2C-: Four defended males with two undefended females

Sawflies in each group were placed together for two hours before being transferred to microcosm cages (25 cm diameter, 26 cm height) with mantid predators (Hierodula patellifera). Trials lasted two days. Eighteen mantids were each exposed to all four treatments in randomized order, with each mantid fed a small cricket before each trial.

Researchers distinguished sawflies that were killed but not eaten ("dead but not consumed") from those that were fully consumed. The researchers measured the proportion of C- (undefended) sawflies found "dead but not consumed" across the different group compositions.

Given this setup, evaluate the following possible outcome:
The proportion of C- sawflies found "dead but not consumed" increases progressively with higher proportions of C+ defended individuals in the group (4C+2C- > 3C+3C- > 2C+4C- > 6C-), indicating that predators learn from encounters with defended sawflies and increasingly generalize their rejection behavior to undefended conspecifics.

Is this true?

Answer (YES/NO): NO